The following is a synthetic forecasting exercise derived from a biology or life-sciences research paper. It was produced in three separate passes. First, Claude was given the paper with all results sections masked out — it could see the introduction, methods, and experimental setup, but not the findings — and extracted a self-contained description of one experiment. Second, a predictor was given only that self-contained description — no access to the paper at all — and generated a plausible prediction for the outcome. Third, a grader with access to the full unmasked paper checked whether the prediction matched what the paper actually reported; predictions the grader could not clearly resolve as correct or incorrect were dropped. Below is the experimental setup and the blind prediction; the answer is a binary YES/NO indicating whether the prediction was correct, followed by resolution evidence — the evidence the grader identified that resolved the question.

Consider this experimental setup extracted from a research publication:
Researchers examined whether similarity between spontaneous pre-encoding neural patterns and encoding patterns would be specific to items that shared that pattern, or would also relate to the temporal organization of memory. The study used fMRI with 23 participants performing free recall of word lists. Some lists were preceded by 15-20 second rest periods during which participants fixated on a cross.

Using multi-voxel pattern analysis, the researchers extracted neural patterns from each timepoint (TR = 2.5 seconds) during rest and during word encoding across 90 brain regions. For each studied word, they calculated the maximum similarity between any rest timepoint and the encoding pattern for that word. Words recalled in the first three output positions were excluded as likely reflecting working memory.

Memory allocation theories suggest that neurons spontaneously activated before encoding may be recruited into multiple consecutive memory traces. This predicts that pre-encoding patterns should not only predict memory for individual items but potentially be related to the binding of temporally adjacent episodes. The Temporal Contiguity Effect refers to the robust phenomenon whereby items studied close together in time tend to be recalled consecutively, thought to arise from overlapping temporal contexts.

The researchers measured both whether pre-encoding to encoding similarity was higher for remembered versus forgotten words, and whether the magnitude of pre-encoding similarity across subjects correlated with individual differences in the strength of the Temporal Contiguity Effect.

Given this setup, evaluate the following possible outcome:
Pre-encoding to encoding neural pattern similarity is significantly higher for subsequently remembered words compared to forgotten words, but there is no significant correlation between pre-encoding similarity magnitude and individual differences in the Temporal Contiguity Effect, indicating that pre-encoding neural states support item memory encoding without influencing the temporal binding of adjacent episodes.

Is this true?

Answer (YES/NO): NO